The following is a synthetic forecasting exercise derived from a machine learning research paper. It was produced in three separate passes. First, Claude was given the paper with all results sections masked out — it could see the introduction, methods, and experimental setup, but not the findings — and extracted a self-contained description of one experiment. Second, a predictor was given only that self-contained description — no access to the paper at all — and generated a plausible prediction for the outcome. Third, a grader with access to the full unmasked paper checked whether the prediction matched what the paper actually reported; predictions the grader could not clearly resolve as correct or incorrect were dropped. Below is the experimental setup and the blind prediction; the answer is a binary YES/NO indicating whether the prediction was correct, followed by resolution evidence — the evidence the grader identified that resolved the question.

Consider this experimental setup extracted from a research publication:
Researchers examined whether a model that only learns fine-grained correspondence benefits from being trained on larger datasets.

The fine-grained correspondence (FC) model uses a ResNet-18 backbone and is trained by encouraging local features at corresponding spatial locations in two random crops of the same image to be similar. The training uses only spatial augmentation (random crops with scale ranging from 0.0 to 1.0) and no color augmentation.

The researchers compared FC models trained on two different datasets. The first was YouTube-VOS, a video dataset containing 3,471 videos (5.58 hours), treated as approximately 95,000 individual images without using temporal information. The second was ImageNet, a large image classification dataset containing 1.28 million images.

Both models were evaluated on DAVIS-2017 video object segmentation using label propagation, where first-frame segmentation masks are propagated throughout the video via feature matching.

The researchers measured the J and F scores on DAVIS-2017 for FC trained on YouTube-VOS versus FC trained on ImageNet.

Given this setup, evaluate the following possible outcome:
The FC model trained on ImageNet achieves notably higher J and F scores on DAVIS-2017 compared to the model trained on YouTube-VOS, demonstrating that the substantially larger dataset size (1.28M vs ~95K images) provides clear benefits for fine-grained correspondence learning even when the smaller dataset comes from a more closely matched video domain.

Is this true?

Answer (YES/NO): NO